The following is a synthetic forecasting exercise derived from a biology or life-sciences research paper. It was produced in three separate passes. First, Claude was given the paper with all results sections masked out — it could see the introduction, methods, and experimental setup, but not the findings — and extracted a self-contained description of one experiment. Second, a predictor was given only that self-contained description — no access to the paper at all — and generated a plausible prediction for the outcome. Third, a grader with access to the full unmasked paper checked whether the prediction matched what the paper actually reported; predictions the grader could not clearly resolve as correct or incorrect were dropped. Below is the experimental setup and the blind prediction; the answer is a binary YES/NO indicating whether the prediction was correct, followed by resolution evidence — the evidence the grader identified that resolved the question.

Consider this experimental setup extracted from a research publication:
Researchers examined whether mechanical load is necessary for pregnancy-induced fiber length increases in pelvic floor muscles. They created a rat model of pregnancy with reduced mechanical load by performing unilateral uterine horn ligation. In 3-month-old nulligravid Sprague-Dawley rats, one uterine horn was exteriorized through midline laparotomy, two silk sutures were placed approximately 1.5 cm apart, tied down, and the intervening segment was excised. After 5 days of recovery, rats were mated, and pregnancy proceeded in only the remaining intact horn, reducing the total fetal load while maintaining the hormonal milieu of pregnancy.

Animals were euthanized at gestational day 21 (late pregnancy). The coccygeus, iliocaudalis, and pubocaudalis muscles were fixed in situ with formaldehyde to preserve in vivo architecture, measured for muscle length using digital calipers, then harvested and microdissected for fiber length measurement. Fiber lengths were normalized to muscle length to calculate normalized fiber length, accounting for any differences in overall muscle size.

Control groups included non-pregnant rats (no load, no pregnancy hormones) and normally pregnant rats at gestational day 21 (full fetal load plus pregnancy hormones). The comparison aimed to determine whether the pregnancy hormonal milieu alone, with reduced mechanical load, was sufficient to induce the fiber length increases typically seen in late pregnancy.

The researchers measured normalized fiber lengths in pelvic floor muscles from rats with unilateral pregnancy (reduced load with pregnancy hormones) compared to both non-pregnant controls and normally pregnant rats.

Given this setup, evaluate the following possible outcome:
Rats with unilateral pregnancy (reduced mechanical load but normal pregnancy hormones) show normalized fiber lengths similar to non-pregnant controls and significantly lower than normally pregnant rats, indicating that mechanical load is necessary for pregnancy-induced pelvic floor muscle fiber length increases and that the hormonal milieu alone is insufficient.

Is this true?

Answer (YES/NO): NO